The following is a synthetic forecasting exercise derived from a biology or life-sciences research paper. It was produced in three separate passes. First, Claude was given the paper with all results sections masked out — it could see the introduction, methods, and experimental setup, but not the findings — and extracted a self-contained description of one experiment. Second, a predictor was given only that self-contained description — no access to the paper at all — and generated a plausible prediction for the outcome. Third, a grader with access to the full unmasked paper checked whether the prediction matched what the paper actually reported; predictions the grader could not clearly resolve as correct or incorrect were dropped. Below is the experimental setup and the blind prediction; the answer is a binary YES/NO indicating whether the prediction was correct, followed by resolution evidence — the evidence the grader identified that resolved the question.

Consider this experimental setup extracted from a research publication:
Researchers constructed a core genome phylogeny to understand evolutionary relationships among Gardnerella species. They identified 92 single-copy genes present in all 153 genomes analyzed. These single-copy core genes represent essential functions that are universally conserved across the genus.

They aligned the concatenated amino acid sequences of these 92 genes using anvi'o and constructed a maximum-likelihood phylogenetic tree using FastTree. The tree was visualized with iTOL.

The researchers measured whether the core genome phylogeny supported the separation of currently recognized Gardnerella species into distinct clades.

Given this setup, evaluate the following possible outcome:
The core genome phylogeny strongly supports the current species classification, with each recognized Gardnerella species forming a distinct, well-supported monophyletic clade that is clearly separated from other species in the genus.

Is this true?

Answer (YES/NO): YES